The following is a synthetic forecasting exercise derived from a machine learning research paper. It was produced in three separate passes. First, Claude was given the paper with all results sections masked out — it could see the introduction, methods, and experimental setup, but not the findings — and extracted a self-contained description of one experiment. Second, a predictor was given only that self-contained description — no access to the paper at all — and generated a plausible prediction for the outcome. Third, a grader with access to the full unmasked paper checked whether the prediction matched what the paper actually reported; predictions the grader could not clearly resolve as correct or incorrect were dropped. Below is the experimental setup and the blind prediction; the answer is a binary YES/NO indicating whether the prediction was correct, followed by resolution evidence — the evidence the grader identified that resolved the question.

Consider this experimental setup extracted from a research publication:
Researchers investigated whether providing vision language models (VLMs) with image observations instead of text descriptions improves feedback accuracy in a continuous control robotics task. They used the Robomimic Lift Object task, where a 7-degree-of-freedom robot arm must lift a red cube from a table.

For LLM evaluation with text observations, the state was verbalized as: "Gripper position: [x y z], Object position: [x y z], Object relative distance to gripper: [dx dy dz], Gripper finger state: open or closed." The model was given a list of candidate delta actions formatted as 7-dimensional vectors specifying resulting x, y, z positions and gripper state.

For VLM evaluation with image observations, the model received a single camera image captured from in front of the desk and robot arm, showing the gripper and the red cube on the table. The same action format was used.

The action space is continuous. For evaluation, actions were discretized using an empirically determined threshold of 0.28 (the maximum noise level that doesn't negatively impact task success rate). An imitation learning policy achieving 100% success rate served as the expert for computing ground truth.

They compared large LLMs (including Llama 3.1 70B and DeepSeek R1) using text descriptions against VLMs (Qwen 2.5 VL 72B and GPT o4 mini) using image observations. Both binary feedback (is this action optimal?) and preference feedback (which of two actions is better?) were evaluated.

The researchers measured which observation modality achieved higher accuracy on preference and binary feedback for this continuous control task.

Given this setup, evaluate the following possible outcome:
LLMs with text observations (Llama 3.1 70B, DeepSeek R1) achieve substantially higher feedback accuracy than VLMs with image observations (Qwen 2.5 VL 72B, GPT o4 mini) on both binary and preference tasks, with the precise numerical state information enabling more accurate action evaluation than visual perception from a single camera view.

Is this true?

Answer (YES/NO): NO